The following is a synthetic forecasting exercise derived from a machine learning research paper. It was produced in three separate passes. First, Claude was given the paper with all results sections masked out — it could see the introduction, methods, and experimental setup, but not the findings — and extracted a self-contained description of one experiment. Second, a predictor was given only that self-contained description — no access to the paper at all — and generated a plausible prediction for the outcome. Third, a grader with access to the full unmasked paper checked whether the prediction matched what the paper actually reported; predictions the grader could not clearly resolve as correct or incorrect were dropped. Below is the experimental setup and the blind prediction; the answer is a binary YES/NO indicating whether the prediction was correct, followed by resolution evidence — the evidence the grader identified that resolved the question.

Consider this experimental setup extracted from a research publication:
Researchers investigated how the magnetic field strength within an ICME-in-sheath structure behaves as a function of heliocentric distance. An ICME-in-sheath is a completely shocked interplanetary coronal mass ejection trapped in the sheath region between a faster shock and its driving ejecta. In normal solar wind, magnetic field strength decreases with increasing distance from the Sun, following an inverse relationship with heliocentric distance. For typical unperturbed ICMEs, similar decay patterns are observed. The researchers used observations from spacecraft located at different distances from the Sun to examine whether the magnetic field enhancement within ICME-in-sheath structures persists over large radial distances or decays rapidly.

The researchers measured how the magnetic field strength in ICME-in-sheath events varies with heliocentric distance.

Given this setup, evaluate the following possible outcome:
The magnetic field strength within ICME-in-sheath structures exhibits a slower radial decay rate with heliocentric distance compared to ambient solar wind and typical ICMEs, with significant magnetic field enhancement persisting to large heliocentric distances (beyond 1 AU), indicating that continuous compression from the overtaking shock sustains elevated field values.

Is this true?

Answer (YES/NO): NO